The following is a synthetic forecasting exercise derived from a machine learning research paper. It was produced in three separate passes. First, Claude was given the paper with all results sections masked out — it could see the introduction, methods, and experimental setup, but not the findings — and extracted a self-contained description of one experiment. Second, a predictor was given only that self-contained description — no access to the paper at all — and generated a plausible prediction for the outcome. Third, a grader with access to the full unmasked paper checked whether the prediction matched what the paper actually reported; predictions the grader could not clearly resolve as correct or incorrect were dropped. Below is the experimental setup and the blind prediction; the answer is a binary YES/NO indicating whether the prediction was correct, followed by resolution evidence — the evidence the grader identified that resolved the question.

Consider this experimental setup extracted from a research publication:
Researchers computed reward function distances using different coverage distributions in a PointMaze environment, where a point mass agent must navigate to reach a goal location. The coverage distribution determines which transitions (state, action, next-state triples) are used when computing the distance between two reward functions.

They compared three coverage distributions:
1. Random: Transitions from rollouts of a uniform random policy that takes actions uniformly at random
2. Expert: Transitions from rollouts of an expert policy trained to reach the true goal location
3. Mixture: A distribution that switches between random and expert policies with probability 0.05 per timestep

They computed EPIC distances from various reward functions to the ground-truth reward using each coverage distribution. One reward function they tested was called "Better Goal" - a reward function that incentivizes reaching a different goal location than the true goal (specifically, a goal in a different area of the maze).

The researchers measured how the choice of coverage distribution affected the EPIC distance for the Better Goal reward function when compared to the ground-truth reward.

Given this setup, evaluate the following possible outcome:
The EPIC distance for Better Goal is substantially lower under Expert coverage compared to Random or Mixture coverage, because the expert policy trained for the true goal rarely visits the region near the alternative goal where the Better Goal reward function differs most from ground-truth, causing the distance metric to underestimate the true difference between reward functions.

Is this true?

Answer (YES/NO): YES